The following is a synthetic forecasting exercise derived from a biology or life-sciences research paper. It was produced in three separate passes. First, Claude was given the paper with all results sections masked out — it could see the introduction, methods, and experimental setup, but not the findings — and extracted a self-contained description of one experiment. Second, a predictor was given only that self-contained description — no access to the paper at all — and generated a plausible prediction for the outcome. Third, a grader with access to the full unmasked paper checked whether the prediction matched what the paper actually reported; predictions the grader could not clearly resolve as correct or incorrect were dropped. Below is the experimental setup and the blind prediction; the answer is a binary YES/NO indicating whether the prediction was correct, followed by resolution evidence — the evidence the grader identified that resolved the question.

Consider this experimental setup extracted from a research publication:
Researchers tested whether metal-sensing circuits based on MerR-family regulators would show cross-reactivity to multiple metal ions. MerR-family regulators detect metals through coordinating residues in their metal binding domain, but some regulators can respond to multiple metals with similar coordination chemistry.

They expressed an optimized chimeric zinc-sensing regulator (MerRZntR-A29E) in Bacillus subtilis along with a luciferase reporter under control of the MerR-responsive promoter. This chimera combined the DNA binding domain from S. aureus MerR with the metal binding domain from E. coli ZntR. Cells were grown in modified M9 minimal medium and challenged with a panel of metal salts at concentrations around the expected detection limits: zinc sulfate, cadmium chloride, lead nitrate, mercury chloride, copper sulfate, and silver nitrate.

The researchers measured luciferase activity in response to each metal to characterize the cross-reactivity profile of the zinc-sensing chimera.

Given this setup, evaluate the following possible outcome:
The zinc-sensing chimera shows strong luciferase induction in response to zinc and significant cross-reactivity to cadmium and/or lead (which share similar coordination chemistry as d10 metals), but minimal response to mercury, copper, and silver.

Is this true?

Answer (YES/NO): NO